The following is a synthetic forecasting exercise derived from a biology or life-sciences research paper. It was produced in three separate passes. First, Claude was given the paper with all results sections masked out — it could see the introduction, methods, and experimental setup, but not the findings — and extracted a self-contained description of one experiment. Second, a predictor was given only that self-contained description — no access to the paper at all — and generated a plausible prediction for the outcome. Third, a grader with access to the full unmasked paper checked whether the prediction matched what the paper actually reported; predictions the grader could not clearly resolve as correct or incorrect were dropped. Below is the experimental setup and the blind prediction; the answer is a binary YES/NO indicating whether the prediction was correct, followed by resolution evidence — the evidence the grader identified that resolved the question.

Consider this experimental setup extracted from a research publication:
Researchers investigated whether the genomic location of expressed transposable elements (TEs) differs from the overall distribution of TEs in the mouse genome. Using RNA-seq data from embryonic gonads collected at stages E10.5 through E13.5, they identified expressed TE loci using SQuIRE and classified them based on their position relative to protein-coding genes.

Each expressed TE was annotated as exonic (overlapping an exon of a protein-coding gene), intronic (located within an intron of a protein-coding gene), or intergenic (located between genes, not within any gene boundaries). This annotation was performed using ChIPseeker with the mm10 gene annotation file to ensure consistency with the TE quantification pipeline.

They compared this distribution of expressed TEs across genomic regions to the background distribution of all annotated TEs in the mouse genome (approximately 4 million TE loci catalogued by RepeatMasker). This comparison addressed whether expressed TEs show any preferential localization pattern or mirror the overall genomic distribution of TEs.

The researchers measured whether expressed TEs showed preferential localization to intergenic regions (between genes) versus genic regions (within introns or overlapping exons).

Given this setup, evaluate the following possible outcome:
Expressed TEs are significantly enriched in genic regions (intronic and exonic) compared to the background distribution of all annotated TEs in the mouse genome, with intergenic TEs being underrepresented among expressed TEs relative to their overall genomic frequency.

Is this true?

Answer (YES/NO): YES